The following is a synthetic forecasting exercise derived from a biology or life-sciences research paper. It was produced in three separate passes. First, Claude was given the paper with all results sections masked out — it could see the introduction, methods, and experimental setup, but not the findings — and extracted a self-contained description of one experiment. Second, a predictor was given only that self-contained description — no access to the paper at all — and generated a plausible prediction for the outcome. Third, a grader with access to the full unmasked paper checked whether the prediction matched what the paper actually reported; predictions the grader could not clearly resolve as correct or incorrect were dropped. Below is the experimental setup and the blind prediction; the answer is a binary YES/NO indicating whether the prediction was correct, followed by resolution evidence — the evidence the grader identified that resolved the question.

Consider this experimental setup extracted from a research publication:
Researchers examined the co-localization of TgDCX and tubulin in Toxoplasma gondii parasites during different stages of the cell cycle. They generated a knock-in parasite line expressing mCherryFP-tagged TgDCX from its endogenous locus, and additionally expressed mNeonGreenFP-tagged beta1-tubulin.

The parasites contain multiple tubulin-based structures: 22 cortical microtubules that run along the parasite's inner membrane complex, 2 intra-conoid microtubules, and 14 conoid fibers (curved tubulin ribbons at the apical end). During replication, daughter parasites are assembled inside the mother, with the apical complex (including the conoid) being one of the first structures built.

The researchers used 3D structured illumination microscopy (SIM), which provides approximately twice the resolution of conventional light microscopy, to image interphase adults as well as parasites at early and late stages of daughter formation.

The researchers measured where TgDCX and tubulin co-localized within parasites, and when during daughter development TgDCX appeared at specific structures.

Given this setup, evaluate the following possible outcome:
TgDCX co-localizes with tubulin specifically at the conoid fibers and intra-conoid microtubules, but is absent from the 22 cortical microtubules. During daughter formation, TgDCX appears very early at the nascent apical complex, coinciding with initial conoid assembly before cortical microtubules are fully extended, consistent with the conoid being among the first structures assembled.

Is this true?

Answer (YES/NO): NO